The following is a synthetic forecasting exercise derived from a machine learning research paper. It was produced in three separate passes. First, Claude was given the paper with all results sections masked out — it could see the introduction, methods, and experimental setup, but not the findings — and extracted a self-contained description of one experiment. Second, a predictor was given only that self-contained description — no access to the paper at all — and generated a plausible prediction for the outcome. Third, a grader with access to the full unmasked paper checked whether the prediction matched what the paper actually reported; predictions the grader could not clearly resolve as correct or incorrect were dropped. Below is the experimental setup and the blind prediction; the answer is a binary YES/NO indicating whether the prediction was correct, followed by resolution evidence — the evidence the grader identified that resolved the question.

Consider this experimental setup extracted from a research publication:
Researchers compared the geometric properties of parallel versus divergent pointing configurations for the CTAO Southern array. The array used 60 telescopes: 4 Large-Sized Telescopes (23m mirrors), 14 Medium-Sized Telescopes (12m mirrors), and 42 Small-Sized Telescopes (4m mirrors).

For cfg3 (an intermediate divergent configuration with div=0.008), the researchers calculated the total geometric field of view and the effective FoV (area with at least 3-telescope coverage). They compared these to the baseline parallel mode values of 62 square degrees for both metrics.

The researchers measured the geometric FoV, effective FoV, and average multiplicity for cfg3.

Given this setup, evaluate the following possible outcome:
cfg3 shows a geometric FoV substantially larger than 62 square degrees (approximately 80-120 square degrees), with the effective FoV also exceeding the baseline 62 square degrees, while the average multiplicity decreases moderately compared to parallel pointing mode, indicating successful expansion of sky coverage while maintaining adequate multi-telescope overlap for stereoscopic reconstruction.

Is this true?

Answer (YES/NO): NO